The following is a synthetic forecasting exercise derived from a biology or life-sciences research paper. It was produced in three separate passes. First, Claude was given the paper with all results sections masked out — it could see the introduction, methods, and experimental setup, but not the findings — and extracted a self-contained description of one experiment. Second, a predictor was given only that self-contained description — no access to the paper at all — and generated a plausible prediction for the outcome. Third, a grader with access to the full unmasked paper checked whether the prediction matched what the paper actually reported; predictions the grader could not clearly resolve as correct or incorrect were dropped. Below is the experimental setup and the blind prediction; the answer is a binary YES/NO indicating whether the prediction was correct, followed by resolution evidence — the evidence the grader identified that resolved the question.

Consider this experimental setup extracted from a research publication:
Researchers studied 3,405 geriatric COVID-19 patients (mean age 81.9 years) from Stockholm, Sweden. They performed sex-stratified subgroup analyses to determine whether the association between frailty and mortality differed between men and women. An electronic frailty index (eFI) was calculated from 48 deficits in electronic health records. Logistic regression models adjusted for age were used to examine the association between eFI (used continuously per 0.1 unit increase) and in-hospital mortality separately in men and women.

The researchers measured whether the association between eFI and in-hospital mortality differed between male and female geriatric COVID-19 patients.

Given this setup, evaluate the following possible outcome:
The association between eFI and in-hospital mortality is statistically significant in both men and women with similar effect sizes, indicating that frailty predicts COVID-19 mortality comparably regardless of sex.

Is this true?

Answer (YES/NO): YES